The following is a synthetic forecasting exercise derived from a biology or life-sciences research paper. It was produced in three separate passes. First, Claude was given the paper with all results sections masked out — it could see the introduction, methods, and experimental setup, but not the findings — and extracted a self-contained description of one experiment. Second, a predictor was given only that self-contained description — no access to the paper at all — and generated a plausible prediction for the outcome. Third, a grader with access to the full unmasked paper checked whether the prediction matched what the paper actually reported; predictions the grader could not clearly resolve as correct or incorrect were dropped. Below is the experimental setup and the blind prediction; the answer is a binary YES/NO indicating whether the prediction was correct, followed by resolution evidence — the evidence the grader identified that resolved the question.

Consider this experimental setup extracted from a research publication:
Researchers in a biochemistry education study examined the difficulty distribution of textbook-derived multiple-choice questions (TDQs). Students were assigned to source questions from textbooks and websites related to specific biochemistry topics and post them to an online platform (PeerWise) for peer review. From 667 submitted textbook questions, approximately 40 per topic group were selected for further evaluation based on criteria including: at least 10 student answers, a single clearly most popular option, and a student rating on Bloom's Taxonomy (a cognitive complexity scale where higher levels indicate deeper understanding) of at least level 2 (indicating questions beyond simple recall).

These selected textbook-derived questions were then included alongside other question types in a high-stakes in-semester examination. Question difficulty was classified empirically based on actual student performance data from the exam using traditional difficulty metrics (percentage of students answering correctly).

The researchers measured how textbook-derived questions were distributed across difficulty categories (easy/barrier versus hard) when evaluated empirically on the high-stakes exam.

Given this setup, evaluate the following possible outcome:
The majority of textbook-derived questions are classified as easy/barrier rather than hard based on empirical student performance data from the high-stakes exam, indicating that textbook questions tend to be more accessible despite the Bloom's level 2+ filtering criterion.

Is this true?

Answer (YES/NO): YES